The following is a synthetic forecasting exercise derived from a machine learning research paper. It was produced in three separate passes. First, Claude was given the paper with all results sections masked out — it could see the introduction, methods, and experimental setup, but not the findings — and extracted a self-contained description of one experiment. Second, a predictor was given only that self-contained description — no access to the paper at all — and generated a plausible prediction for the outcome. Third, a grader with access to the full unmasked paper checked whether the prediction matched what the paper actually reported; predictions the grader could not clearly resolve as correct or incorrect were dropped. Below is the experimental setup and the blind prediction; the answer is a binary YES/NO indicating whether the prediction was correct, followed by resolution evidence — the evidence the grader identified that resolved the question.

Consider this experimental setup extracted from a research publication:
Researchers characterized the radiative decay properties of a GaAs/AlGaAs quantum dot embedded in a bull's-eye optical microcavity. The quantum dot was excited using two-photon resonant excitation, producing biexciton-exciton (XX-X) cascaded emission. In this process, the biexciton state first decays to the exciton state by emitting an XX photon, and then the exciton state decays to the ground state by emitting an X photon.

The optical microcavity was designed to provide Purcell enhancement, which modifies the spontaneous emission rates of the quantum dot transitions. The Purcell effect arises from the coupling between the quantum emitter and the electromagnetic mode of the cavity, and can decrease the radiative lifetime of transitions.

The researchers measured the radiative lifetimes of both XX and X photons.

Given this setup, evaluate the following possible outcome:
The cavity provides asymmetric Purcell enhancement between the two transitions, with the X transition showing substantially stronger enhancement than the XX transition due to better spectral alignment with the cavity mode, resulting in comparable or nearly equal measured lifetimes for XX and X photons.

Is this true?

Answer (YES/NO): NO